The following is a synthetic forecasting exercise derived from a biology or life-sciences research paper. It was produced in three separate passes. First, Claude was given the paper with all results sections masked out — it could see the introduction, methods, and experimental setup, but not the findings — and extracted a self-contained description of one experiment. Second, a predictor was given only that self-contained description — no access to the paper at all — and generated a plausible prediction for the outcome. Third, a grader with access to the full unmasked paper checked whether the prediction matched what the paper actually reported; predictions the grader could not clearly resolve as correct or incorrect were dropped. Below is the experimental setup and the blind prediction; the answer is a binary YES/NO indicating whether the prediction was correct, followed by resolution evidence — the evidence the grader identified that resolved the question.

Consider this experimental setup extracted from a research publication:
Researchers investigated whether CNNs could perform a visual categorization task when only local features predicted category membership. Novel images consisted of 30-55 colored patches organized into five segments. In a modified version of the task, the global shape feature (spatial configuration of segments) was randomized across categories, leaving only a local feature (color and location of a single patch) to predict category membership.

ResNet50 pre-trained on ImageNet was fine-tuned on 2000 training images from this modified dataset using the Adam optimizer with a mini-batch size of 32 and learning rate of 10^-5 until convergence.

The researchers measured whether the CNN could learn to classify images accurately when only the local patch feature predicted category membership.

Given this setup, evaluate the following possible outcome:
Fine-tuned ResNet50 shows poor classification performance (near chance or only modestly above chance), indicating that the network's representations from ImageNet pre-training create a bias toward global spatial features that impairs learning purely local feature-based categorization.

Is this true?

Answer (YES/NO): NO